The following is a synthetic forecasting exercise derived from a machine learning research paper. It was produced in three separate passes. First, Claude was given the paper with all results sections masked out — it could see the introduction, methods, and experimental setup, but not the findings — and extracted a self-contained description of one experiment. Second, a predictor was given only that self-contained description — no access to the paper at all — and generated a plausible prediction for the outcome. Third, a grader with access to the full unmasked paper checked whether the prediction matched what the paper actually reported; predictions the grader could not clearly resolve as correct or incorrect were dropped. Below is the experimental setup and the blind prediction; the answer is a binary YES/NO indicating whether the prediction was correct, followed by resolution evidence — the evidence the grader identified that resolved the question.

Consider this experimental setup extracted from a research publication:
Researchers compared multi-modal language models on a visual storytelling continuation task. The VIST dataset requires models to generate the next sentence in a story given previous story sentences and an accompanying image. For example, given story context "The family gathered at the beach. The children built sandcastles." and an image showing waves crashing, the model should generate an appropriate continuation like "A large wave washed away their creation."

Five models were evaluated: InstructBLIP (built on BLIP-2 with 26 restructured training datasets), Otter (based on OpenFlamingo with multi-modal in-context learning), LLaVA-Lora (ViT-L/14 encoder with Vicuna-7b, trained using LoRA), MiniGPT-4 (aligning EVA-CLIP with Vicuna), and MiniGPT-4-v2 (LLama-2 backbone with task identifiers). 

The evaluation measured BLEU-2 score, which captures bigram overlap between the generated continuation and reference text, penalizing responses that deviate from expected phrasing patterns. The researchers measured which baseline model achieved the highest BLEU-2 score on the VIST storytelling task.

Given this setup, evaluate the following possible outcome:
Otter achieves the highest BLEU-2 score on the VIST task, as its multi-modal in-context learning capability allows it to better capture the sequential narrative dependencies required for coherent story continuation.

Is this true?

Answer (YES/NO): NO